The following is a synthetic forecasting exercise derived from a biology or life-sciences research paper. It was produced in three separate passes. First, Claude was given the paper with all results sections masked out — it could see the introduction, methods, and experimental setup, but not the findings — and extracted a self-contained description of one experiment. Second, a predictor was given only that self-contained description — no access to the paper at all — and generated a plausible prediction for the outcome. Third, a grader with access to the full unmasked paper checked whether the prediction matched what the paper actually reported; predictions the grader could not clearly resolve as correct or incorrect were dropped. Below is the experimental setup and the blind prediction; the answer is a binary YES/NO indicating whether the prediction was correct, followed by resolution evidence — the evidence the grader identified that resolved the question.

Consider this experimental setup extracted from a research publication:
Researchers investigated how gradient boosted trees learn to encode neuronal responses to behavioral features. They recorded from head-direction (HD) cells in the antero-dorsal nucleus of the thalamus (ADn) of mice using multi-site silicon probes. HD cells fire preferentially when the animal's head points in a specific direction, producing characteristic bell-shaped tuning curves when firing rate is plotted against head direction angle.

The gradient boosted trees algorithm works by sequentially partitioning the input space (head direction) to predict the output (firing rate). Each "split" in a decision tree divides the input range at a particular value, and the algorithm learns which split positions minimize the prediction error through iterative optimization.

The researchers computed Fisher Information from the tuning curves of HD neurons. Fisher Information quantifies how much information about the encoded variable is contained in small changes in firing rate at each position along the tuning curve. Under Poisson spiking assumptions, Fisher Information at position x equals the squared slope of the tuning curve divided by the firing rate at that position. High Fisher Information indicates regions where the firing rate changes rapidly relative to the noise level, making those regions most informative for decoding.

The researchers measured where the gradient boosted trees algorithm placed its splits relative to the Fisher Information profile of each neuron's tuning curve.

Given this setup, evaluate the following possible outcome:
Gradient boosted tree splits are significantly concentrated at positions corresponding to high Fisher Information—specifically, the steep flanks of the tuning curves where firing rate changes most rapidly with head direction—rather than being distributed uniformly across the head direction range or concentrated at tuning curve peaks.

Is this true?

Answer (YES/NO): YES